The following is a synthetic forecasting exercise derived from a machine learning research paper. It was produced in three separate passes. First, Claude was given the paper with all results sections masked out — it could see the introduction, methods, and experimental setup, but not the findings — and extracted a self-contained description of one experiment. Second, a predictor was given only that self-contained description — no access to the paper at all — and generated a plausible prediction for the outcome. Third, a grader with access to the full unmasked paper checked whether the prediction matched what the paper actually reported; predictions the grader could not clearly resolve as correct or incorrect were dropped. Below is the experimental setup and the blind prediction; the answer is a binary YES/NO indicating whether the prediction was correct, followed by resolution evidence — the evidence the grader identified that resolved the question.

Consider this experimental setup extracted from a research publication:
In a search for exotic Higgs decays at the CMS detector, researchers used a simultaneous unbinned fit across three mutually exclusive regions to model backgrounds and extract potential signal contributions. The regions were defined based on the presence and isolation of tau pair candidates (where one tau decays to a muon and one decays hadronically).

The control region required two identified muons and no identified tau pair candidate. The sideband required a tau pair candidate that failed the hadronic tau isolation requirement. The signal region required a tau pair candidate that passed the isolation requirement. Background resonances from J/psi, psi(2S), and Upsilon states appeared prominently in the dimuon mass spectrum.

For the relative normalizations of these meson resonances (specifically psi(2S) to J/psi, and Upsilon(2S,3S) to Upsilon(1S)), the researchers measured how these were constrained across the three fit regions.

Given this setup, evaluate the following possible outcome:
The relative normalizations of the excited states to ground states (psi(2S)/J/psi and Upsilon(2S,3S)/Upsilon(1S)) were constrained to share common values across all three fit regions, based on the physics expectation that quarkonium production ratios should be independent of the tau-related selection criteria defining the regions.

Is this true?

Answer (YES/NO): NO